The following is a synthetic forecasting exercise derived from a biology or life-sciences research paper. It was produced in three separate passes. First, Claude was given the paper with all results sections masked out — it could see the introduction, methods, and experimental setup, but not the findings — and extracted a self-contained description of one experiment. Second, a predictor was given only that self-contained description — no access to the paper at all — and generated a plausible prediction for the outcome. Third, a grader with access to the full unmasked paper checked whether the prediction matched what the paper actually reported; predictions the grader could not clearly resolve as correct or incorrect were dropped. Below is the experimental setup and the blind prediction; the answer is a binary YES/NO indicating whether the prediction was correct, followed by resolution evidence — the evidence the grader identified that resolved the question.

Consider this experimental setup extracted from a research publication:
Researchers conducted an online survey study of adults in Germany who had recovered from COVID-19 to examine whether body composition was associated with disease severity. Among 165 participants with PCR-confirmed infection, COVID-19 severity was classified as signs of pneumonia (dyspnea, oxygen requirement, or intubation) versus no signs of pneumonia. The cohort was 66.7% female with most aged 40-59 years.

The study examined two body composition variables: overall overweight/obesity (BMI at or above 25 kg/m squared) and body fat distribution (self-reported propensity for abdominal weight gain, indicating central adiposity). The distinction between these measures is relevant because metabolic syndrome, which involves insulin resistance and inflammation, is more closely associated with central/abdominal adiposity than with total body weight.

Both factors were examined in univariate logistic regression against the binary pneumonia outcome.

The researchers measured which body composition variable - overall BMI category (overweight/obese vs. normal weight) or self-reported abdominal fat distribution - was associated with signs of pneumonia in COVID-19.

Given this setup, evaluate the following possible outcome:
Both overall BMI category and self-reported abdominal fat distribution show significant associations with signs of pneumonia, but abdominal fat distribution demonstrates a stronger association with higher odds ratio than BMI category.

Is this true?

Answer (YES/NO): NO